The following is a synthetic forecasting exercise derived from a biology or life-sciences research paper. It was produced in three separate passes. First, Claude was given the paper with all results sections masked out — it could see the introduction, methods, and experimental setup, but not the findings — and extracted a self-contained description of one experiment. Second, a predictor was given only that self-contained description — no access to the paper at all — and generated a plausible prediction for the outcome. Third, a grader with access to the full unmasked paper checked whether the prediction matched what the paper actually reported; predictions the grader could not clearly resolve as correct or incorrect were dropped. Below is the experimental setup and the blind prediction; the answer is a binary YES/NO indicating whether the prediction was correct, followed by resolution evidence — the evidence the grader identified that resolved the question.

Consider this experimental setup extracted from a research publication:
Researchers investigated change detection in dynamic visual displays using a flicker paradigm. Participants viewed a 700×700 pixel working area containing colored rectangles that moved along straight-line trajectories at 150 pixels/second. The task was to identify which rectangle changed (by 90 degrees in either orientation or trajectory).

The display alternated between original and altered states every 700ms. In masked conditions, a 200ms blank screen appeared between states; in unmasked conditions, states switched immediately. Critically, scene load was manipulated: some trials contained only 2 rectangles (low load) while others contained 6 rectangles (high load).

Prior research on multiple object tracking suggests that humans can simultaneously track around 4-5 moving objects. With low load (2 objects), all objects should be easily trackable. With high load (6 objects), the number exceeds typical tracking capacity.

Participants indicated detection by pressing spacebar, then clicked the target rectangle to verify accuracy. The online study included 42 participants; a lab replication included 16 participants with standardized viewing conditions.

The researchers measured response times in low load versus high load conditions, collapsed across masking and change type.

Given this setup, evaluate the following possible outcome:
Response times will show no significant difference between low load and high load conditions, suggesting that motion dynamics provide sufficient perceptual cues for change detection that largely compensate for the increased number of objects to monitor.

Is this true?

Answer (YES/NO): NO